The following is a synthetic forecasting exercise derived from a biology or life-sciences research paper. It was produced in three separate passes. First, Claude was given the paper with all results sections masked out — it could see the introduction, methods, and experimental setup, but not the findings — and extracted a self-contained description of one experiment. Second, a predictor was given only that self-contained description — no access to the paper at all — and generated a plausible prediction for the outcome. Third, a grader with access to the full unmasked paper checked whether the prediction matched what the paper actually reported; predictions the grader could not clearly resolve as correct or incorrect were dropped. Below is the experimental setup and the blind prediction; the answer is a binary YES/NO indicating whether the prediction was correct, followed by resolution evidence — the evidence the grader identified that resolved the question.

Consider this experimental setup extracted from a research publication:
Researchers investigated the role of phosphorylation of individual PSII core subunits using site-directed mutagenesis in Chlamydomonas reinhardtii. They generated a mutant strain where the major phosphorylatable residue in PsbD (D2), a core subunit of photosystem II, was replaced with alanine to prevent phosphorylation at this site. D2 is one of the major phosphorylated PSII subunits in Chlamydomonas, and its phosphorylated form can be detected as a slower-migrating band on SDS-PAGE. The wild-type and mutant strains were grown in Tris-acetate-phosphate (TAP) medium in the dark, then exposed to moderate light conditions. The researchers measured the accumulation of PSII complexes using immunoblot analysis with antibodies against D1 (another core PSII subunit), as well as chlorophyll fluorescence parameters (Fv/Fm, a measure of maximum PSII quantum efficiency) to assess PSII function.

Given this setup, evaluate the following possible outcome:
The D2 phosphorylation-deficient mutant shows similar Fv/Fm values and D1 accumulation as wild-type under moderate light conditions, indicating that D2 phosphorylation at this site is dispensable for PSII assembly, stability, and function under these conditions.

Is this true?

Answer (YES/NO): YES